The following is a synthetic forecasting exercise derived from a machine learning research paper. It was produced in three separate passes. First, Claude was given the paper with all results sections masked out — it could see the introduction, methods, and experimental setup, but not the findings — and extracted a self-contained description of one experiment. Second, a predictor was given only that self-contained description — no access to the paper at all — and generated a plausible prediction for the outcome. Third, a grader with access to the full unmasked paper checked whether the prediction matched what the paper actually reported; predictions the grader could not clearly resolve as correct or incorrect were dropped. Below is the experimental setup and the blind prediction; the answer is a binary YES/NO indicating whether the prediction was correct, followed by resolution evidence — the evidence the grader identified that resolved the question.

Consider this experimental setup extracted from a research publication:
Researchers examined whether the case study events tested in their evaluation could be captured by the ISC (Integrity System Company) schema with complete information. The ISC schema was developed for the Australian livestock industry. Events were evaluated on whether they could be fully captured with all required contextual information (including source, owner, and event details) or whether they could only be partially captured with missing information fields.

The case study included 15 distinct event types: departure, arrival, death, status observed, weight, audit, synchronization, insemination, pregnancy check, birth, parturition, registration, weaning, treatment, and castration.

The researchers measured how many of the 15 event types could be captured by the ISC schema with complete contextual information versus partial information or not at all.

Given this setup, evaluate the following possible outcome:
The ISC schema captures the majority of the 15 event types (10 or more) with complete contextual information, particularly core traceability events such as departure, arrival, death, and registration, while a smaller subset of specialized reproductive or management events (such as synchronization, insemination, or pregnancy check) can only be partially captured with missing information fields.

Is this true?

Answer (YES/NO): NO